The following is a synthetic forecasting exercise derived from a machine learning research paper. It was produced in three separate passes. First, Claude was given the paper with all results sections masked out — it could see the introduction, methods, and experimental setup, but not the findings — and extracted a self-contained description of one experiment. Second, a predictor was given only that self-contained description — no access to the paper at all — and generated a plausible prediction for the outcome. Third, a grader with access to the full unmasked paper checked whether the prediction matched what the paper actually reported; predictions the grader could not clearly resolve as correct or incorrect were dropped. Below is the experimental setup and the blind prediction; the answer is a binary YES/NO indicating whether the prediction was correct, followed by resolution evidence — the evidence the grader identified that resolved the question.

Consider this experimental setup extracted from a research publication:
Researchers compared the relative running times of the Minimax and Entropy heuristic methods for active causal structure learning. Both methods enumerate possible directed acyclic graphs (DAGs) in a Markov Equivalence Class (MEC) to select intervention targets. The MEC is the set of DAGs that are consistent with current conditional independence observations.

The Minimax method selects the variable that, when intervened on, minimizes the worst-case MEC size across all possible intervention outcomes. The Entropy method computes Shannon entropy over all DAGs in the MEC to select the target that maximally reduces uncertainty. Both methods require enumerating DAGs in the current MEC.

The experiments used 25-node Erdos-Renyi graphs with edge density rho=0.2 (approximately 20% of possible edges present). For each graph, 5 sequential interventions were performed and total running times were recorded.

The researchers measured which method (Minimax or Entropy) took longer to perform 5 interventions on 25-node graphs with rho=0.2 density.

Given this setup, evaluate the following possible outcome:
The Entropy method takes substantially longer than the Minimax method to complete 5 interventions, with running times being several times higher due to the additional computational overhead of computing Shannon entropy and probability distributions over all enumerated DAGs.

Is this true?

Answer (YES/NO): NO